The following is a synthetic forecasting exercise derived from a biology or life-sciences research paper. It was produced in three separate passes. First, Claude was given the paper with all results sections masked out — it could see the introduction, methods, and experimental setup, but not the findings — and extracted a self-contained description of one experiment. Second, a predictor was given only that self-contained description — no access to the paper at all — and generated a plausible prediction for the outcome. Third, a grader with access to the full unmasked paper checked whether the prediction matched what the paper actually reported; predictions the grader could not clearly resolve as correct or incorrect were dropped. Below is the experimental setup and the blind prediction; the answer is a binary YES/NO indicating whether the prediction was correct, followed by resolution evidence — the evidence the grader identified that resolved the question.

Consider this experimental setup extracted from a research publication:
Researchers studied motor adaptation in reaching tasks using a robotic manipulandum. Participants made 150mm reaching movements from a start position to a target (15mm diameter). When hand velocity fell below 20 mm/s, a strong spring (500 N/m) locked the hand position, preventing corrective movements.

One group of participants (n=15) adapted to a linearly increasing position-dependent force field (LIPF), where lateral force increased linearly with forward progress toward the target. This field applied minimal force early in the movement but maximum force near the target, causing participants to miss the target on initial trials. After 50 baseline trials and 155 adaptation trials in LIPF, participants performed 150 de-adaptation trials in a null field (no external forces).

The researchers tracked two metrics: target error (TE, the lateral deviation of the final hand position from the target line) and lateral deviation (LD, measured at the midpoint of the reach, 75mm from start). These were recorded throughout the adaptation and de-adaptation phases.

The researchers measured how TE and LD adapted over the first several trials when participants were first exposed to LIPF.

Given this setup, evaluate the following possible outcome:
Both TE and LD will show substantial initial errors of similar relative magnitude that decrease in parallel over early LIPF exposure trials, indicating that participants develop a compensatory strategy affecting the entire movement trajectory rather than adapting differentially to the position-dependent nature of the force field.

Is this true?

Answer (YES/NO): NO